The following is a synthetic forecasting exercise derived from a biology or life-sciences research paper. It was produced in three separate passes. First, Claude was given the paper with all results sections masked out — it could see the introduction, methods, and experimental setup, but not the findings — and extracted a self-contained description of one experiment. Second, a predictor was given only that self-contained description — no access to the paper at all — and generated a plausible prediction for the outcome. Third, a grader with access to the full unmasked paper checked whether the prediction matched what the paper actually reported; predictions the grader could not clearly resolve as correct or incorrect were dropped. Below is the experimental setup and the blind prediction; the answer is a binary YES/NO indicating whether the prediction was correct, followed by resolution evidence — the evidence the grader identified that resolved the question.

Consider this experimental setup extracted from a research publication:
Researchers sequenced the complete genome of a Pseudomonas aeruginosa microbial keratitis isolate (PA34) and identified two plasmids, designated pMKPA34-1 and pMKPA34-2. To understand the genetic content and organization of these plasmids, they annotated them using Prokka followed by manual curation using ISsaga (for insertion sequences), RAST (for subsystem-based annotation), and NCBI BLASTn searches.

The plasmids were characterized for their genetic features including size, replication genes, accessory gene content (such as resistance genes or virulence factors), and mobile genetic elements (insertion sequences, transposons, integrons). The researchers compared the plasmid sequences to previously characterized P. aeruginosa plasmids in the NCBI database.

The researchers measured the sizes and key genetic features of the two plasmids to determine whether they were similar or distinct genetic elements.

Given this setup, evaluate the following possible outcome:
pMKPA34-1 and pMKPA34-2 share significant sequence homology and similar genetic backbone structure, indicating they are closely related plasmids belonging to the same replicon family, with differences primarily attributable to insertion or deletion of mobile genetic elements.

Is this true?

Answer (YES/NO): NO